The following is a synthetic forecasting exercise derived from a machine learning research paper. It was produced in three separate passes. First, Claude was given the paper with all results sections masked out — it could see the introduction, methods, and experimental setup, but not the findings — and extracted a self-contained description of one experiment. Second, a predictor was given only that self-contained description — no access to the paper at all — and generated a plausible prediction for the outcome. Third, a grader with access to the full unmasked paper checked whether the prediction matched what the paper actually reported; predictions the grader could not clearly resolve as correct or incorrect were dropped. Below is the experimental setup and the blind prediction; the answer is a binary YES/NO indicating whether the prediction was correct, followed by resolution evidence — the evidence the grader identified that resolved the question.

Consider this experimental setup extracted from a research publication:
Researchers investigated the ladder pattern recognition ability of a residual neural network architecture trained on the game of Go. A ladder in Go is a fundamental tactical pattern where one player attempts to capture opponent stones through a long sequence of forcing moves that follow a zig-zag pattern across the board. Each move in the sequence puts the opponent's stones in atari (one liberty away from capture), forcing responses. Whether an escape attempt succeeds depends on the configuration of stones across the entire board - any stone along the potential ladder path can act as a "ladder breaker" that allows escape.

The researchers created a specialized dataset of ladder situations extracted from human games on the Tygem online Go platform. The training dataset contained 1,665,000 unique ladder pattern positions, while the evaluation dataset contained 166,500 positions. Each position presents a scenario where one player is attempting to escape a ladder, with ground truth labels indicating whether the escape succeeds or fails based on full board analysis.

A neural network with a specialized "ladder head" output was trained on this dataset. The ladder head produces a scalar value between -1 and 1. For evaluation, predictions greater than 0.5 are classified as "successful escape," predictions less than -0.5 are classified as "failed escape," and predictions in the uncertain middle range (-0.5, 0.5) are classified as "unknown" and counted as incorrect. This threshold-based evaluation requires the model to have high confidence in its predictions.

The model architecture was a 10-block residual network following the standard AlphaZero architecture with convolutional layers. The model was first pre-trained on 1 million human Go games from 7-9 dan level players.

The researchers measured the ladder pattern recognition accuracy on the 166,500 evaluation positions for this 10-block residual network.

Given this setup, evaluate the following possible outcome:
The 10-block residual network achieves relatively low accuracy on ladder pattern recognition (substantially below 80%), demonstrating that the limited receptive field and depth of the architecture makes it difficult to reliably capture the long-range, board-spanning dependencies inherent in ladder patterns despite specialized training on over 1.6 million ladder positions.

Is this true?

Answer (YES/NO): YES